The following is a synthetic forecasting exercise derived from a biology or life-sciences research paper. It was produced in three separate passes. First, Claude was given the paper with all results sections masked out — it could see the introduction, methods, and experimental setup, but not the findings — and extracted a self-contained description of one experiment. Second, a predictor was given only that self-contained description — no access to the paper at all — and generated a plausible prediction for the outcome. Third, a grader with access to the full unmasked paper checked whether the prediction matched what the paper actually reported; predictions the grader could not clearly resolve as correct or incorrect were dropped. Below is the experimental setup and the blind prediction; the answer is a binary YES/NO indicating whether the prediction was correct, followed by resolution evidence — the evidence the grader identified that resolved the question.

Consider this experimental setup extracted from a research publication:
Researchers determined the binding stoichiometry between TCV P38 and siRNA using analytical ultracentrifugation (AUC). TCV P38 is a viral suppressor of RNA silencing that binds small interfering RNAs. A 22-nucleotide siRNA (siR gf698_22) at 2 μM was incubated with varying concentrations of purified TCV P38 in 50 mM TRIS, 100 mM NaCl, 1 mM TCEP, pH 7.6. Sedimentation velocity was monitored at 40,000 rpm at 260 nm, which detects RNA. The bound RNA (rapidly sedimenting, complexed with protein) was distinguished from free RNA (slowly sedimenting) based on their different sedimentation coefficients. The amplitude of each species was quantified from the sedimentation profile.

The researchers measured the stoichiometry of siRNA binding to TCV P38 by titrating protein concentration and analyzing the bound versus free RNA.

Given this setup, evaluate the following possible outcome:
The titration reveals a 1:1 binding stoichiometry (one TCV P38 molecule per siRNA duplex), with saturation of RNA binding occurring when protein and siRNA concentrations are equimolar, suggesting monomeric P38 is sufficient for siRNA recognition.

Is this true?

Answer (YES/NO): NO